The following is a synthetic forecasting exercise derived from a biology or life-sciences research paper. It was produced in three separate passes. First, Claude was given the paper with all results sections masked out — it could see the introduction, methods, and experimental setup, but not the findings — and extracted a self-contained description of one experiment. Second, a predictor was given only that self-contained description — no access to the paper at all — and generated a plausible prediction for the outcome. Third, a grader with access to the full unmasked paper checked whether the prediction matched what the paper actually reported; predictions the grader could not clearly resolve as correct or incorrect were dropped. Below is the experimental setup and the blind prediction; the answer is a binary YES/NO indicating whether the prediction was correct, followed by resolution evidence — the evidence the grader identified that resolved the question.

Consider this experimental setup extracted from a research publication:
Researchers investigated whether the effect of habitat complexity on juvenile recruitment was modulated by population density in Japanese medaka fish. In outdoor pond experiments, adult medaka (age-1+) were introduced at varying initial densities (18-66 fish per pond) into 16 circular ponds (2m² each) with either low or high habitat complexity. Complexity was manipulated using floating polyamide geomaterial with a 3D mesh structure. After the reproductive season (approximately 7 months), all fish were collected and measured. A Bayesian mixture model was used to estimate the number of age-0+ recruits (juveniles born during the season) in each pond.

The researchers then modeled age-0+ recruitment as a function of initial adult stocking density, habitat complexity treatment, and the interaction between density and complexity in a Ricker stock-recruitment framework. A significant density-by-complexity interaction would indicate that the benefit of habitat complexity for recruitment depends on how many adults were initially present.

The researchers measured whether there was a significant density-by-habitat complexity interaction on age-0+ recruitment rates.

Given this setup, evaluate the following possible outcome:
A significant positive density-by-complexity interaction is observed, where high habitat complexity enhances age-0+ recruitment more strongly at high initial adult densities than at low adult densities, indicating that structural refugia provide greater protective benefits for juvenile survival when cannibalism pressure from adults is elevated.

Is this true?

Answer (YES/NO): YES